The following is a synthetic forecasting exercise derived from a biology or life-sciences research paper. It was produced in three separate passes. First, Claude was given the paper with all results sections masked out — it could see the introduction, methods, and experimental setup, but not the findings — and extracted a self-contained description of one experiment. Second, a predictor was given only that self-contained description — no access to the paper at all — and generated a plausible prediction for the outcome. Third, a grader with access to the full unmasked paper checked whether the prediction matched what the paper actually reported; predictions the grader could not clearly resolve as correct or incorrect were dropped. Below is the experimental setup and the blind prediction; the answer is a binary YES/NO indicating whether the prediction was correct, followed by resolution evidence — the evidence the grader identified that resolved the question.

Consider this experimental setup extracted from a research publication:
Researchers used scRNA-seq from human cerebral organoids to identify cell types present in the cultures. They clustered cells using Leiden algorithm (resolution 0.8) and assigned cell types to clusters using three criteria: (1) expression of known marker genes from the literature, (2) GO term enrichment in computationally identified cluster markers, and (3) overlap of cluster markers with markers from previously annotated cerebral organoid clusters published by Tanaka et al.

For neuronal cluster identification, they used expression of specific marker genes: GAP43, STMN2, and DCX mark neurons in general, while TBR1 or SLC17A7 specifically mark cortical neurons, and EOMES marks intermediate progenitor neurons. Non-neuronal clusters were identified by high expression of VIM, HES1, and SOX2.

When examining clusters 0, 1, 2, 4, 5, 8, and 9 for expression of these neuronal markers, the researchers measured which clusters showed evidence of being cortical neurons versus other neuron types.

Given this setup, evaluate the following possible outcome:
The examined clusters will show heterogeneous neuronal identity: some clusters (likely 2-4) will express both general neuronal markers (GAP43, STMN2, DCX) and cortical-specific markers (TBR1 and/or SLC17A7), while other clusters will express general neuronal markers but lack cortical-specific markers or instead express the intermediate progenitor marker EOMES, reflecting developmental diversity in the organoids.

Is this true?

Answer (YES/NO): NO